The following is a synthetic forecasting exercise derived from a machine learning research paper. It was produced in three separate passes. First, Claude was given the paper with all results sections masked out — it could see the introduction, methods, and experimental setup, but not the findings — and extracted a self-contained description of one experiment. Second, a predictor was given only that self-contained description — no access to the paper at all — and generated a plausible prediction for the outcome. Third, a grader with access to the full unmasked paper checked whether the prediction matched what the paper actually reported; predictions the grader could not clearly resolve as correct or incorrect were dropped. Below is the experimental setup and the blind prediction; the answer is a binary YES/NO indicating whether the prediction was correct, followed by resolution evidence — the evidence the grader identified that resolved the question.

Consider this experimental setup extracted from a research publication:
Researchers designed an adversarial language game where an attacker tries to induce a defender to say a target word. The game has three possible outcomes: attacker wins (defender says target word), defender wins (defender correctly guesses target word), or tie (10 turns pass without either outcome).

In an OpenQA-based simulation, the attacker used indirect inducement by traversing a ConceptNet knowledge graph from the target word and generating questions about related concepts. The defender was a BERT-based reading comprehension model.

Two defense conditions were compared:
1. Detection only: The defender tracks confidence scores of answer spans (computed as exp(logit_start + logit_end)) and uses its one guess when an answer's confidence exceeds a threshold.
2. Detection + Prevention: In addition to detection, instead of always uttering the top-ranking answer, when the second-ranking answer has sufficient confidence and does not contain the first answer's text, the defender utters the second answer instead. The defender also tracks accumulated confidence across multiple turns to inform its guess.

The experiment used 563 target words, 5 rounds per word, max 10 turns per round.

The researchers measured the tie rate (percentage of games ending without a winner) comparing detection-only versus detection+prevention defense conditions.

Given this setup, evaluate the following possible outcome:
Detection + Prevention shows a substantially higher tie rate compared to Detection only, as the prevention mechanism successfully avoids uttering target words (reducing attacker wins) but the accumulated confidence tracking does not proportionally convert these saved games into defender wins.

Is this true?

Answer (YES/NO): YES